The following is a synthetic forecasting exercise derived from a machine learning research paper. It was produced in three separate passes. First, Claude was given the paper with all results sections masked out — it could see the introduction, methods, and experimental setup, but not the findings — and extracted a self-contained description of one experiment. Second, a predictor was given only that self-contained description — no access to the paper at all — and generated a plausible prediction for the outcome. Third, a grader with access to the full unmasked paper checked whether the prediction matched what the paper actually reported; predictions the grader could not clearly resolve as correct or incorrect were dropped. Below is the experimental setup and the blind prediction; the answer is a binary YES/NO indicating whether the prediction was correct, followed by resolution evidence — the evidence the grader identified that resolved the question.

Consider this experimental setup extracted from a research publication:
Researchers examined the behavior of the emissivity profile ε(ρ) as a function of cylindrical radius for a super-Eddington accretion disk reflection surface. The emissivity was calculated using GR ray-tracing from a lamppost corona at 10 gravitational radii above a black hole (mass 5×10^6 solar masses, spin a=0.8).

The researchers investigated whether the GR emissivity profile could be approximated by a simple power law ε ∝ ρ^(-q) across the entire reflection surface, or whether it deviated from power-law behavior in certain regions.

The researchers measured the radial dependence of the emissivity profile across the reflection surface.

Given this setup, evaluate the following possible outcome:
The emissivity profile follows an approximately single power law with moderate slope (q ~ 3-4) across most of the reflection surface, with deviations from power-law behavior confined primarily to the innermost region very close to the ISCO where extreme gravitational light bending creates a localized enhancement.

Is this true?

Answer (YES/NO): NO